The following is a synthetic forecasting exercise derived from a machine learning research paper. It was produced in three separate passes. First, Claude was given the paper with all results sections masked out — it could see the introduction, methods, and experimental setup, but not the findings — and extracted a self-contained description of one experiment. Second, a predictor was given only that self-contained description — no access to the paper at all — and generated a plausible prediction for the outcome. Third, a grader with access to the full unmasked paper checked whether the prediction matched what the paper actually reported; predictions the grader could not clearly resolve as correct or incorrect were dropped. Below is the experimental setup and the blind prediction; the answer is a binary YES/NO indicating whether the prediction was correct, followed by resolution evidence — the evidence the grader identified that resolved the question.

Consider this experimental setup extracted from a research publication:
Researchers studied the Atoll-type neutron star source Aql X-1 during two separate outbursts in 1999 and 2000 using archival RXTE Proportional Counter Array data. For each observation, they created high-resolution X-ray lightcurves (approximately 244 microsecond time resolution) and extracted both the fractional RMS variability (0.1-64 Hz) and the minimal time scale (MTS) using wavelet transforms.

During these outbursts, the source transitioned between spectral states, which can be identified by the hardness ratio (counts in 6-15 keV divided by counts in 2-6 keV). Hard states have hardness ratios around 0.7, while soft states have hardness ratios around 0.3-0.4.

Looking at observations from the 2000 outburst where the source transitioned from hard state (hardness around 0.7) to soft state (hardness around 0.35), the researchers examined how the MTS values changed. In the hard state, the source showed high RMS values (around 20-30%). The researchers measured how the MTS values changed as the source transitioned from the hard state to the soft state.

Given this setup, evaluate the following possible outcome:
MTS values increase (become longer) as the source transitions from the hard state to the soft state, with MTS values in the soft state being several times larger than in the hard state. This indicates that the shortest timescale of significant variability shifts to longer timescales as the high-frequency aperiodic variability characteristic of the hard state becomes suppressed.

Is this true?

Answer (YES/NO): YES